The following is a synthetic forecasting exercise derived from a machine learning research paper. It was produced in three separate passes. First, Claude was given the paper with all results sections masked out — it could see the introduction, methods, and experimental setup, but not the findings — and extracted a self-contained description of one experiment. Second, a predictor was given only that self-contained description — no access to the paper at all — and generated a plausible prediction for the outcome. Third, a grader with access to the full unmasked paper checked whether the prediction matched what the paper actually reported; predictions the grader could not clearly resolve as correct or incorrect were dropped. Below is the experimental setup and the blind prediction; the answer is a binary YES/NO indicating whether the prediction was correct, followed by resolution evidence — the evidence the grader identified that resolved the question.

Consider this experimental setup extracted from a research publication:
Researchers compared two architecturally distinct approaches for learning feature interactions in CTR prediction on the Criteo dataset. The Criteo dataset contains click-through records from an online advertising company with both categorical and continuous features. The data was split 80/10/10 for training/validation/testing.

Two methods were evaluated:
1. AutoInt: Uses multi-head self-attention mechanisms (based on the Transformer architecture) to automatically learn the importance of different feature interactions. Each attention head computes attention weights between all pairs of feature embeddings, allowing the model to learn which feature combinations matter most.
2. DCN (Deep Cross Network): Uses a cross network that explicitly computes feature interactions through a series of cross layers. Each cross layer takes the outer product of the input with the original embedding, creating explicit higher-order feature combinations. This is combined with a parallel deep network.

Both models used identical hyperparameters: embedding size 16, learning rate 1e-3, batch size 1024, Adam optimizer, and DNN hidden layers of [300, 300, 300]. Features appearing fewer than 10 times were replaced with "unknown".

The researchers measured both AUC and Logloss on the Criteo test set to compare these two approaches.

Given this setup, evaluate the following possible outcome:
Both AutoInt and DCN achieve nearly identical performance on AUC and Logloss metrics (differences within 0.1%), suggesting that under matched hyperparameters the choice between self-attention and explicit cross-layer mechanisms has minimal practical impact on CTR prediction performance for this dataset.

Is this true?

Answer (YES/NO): YES